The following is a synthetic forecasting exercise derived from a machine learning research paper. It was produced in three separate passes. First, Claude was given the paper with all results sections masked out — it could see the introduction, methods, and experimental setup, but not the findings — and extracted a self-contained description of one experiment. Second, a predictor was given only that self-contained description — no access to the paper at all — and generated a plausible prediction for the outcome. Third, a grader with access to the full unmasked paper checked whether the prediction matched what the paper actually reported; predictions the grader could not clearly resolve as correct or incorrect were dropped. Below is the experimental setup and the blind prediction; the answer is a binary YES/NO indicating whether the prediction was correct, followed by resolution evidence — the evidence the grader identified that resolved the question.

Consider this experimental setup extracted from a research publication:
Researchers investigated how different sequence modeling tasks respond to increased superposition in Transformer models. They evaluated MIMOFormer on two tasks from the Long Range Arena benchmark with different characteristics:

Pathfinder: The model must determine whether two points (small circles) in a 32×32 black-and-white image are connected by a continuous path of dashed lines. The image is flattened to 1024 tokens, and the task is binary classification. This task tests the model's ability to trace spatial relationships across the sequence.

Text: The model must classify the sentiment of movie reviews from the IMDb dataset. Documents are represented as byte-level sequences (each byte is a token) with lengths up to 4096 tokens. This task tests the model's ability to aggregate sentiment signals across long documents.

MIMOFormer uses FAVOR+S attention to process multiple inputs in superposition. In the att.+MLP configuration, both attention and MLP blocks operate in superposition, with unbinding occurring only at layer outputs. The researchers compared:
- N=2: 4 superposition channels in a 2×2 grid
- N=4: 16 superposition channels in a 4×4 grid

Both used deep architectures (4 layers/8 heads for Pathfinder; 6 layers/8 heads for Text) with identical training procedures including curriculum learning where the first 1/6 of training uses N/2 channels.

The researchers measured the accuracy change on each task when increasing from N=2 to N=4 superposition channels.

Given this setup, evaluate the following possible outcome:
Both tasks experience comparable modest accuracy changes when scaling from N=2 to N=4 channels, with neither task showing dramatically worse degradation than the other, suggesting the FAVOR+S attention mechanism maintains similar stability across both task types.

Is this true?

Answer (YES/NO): NO